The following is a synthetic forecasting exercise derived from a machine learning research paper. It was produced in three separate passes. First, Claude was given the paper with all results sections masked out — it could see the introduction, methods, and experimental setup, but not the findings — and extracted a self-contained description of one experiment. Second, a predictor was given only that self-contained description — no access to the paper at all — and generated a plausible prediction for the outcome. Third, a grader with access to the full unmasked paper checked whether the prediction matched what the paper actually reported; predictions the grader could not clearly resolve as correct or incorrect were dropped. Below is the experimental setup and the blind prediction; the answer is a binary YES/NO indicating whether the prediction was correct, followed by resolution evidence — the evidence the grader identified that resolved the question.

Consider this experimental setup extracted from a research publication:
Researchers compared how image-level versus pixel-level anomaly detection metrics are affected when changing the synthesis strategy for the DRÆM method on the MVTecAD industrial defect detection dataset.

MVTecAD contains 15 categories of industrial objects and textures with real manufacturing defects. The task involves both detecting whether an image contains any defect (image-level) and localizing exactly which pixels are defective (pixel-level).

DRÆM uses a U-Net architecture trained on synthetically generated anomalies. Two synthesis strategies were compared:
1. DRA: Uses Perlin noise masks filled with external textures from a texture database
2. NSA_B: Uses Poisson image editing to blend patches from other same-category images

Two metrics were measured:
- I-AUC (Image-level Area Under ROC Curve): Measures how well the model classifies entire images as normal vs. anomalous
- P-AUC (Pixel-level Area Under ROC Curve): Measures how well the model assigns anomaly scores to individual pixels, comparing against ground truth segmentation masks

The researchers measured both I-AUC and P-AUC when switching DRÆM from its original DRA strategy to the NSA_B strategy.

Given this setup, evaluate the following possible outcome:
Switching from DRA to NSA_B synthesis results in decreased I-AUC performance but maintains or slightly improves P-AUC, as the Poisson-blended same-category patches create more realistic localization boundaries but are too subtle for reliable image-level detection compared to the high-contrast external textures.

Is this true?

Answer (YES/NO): NO